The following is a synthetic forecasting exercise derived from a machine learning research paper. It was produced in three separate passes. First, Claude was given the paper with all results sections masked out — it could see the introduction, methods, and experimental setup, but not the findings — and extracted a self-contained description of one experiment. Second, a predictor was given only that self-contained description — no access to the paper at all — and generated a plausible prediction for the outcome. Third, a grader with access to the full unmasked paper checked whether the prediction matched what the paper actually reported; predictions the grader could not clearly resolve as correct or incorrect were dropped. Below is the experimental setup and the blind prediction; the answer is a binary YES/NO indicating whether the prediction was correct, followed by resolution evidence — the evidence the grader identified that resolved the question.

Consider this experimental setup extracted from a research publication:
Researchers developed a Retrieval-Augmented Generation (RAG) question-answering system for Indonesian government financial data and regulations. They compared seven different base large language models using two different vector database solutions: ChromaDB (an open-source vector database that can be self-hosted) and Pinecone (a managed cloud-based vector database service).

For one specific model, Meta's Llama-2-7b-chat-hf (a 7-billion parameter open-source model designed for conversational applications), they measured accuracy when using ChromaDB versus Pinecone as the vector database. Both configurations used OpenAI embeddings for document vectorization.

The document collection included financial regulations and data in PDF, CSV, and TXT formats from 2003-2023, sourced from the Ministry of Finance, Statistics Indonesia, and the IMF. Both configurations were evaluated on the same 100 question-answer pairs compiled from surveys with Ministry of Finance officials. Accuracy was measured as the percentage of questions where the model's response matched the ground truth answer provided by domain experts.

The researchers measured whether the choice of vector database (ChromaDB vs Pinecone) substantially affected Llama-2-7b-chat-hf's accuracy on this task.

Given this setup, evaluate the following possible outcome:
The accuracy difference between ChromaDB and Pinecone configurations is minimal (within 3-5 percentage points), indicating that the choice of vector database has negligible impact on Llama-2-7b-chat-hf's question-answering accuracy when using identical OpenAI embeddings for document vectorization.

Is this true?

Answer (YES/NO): YES